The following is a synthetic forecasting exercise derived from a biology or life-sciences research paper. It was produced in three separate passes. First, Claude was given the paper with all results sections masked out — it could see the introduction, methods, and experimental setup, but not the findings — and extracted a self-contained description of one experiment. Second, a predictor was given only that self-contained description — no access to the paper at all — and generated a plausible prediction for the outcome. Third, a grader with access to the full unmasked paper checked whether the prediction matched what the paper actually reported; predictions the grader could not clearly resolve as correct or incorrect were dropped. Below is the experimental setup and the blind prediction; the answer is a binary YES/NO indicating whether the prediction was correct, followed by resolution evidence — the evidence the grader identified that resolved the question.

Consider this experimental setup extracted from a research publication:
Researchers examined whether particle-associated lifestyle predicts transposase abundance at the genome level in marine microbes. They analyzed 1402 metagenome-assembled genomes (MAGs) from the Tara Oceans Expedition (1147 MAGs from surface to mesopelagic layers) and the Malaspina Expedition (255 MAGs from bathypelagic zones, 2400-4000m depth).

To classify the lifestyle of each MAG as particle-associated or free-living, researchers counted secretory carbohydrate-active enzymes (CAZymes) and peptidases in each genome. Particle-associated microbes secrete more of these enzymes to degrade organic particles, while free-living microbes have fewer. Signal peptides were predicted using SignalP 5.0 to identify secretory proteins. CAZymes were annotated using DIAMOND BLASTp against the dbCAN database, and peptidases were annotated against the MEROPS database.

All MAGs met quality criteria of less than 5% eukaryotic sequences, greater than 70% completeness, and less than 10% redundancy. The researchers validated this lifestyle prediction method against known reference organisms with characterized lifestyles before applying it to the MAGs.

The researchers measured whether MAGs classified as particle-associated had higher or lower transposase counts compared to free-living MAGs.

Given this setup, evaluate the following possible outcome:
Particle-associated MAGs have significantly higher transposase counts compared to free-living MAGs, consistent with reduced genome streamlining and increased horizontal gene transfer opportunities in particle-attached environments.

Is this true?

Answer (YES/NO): YES